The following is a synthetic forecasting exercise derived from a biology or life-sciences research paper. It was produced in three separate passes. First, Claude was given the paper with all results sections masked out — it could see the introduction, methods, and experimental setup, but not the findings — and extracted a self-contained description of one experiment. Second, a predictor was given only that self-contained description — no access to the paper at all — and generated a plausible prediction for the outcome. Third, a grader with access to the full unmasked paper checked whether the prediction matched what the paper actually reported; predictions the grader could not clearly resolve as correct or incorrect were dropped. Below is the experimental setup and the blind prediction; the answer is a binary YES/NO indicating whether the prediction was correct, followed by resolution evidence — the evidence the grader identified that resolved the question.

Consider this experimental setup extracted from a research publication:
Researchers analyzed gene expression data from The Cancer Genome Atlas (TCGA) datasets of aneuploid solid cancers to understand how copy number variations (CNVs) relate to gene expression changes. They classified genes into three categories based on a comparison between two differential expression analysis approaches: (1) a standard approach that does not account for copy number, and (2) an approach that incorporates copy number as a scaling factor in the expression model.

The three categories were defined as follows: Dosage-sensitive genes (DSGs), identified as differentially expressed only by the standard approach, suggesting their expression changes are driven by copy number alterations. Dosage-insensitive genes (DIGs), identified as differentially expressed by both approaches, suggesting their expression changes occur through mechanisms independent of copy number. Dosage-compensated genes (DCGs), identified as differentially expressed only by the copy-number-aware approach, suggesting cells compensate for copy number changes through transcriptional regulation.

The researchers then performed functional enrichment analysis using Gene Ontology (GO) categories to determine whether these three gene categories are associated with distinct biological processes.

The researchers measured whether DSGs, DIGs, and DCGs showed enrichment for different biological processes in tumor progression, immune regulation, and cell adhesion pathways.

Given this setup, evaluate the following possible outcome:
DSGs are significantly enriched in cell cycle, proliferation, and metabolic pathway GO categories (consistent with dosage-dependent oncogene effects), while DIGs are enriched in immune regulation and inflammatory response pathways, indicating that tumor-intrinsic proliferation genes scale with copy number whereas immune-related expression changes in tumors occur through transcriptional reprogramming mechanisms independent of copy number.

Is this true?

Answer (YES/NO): NO